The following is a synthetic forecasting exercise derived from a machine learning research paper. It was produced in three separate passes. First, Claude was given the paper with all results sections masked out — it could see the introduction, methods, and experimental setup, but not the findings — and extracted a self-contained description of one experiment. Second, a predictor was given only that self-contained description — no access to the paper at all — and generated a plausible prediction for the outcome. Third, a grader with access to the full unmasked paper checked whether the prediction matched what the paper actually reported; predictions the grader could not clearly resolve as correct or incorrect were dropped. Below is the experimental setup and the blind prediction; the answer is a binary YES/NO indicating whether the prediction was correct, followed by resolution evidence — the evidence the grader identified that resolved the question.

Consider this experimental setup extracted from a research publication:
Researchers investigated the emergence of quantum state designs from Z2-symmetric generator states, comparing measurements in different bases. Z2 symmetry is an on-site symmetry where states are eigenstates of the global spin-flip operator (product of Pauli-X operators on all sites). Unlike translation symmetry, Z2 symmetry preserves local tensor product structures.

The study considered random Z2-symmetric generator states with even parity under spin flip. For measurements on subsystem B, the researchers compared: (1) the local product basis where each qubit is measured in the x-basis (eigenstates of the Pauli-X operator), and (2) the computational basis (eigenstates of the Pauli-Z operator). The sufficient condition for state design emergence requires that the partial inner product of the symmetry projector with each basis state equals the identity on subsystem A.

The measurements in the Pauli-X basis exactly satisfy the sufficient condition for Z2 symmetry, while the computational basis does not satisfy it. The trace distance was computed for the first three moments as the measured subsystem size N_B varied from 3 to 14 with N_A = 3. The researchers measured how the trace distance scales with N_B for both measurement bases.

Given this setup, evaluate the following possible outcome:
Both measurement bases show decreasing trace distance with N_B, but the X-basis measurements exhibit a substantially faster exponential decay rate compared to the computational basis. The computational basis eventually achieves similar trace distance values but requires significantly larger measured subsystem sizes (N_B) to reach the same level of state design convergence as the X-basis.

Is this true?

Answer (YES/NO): NO